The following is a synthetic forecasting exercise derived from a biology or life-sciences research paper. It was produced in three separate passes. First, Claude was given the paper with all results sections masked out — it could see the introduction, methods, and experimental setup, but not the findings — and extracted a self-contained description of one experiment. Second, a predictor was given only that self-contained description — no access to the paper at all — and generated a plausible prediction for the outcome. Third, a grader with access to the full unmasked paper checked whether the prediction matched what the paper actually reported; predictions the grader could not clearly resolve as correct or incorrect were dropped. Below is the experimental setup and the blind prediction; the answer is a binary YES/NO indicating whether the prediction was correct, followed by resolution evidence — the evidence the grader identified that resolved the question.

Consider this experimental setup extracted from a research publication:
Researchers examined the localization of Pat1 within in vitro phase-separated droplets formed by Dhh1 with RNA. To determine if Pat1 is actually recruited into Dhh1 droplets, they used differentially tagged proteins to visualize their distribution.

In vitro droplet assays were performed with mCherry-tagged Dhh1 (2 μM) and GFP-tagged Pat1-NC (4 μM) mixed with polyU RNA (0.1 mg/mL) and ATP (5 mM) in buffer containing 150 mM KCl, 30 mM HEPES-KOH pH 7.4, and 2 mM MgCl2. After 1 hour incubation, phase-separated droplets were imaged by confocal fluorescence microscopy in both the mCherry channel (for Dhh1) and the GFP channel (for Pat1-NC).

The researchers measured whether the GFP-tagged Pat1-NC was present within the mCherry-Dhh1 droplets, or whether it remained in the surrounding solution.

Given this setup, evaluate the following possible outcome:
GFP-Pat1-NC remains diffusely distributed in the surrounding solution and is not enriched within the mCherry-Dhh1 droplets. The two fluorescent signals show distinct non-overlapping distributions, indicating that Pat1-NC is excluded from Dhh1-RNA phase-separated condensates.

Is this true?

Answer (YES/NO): NO